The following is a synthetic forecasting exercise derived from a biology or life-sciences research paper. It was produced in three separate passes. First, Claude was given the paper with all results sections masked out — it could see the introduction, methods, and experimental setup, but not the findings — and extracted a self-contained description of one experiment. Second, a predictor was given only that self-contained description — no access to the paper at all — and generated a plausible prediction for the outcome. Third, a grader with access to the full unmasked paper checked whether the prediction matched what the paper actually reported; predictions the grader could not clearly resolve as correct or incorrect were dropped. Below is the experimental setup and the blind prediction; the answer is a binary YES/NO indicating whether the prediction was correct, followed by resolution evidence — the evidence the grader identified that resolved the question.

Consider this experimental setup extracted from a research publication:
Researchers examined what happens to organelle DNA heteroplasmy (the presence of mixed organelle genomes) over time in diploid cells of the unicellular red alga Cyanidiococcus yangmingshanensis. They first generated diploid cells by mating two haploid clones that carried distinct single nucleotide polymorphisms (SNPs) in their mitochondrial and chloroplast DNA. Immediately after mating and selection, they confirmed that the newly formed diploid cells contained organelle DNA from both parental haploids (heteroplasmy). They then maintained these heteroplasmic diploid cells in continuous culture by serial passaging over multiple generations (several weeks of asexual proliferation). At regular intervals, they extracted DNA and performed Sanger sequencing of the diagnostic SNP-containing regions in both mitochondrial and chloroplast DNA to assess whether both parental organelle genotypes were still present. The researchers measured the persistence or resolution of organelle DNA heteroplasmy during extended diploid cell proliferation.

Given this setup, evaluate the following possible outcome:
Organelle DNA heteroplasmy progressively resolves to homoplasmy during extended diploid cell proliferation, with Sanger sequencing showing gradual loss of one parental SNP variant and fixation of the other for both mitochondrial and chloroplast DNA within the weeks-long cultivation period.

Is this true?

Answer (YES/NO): YES